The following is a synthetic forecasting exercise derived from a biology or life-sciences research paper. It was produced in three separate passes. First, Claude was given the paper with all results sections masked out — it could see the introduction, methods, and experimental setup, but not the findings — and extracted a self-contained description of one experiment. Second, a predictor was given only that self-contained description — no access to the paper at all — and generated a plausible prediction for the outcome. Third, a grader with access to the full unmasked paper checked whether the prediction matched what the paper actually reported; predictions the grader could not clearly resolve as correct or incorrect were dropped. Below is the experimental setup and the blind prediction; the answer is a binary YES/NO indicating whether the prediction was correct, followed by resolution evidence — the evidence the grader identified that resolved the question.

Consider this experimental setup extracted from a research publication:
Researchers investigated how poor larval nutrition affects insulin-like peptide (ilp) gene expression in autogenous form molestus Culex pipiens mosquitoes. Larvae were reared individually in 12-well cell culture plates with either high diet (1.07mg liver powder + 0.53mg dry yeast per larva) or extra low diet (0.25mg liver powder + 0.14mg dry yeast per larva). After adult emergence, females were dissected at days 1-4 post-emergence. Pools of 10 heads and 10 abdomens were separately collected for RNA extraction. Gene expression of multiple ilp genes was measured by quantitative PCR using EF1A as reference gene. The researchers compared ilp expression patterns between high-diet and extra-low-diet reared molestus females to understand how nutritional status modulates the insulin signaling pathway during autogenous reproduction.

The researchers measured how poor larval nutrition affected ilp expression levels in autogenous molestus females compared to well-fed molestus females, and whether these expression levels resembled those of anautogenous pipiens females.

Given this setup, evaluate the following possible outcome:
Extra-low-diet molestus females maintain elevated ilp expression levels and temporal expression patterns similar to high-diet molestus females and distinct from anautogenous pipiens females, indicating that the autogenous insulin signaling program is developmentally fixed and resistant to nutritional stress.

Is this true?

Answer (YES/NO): NO